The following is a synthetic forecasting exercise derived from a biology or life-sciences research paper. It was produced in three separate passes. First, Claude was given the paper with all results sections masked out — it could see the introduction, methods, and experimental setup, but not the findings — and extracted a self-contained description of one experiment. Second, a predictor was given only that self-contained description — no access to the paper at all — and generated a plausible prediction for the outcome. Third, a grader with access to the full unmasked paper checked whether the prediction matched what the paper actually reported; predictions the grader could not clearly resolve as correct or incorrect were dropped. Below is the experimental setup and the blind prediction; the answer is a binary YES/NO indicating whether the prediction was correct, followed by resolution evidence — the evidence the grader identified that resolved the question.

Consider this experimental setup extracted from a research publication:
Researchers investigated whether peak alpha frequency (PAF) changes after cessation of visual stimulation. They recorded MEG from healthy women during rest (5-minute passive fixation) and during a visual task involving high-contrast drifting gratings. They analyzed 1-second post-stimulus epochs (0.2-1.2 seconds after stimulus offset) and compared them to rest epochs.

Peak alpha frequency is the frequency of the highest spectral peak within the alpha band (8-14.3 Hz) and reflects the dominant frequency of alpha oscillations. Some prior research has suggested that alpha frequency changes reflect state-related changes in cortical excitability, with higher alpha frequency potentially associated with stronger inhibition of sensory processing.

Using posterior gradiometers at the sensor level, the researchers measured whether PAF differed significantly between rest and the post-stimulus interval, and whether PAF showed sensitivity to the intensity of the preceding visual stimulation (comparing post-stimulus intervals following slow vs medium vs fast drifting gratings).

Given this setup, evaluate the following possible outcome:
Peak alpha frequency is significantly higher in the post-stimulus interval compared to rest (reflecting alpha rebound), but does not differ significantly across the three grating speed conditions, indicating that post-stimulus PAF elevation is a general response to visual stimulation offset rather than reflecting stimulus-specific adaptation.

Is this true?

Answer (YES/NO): NO